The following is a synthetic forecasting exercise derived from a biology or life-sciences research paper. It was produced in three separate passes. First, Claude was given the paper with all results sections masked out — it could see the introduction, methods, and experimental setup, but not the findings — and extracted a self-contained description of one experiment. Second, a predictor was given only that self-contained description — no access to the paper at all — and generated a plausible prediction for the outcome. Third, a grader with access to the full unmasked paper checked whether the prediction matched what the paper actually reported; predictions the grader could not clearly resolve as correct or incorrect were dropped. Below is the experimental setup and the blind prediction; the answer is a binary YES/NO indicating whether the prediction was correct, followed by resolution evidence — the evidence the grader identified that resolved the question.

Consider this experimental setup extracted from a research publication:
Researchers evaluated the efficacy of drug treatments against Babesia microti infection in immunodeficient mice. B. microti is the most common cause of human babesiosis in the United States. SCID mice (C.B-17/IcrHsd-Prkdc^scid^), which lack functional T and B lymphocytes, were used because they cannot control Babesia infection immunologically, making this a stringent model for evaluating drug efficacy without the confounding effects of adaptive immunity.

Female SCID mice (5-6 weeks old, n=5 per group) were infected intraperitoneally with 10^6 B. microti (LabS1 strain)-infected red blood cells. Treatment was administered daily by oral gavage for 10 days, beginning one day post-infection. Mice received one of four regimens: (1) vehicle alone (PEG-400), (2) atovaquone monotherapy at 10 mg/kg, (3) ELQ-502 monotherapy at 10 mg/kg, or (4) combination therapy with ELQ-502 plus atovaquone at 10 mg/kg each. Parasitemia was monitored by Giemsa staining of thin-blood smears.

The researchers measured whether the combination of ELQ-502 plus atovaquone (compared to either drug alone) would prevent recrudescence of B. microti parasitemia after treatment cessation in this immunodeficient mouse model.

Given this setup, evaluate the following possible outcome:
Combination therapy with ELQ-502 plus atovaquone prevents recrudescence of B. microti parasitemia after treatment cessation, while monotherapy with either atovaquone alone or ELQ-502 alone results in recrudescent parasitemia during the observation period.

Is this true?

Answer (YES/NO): NO